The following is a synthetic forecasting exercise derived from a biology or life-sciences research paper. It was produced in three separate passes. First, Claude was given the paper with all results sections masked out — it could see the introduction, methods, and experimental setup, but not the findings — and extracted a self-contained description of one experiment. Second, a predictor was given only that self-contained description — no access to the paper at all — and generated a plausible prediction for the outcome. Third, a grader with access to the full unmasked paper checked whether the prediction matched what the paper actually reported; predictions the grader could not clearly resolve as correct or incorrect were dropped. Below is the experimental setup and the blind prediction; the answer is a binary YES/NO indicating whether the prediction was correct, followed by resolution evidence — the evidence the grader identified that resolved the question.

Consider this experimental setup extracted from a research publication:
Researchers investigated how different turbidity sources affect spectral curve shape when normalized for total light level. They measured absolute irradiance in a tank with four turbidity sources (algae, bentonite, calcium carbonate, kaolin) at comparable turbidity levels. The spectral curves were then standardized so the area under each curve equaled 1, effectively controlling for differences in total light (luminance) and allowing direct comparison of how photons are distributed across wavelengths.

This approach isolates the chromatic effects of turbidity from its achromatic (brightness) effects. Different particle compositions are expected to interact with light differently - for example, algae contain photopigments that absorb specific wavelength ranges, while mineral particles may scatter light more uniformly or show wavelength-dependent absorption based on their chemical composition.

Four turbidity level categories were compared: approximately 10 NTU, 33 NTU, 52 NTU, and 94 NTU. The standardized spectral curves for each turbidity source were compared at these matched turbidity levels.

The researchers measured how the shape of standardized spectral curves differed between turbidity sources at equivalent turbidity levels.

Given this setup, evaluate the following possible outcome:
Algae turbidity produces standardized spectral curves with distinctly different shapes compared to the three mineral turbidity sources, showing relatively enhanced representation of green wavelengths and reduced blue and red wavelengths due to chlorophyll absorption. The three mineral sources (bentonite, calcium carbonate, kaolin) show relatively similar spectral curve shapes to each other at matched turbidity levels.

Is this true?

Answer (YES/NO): NO